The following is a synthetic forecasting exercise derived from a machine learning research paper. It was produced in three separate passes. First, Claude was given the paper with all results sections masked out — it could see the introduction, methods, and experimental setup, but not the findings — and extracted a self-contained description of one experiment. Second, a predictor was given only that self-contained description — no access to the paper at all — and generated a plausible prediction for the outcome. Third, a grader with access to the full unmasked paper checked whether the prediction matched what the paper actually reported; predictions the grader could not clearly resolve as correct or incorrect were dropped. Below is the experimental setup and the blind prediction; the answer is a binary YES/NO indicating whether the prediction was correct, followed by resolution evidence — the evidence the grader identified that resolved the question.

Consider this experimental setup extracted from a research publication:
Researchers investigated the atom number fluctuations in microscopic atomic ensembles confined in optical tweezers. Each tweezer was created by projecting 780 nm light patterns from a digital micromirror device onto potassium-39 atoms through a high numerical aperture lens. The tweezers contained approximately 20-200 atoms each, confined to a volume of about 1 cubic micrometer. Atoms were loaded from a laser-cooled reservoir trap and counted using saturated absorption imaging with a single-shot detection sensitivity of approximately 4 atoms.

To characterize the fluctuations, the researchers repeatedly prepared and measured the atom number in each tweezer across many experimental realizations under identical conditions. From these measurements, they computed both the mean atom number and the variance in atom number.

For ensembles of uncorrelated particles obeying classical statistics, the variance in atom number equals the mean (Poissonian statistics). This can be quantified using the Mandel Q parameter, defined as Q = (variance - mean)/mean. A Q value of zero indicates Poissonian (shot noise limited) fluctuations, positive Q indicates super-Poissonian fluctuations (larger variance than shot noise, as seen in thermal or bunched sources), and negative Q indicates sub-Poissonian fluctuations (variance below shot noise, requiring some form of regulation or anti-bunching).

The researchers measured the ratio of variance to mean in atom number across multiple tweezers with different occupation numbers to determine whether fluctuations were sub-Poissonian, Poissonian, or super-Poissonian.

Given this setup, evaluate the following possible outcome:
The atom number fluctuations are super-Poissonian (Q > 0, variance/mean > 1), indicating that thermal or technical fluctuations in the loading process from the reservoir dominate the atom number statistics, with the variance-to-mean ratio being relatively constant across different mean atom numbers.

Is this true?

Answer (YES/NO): NO